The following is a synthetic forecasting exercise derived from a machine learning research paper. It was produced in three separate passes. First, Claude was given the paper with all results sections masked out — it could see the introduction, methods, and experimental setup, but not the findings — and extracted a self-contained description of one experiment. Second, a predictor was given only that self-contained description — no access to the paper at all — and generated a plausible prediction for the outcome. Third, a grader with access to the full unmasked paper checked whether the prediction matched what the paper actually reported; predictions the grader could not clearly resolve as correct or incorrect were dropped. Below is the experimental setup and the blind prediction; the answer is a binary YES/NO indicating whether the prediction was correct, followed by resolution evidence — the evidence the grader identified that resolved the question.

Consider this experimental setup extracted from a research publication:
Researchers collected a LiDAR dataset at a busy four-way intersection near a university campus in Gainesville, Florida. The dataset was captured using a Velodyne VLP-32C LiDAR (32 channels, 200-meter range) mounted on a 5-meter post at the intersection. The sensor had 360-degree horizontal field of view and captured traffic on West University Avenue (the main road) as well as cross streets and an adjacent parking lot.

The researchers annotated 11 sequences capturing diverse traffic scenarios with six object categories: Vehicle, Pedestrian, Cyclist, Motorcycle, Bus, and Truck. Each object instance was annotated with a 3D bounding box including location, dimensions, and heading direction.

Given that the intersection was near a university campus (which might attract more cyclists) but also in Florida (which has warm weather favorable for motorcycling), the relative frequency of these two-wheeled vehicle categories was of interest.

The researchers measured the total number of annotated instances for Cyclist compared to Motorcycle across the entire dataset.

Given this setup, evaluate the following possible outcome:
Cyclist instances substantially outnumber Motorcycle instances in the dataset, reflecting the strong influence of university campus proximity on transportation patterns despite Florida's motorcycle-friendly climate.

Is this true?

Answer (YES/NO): NO